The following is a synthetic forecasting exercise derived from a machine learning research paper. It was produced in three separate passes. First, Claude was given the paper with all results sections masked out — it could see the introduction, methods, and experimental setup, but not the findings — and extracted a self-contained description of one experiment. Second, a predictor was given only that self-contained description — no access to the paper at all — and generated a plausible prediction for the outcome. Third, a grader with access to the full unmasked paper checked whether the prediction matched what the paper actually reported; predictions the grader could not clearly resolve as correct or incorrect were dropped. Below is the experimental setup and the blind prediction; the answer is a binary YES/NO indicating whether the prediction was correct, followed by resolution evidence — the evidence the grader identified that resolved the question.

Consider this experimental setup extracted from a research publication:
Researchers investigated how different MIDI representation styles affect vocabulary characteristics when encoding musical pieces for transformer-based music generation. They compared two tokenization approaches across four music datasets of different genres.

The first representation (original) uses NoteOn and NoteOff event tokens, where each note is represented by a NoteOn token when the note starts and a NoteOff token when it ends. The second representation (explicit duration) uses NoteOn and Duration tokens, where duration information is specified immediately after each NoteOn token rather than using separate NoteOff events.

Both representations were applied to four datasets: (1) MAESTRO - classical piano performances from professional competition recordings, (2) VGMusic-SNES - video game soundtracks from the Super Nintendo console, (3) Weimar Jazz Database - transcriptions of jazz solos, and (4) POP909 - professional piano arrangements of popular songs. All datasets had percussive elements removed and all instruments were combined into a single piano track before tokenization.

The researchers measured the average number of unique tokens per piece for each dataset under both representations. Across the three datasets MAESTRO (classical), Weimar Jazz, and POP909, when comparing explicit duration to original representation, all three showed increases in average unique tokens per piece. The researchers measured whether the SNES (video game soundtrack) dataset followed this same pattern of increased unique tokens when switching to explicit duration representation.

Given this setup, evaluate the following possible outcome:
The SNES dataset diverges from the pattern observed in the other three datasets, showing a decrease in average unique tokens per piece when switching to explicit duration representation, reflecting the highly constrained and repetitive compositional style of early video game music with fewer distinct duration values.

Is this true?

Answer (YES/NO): YES